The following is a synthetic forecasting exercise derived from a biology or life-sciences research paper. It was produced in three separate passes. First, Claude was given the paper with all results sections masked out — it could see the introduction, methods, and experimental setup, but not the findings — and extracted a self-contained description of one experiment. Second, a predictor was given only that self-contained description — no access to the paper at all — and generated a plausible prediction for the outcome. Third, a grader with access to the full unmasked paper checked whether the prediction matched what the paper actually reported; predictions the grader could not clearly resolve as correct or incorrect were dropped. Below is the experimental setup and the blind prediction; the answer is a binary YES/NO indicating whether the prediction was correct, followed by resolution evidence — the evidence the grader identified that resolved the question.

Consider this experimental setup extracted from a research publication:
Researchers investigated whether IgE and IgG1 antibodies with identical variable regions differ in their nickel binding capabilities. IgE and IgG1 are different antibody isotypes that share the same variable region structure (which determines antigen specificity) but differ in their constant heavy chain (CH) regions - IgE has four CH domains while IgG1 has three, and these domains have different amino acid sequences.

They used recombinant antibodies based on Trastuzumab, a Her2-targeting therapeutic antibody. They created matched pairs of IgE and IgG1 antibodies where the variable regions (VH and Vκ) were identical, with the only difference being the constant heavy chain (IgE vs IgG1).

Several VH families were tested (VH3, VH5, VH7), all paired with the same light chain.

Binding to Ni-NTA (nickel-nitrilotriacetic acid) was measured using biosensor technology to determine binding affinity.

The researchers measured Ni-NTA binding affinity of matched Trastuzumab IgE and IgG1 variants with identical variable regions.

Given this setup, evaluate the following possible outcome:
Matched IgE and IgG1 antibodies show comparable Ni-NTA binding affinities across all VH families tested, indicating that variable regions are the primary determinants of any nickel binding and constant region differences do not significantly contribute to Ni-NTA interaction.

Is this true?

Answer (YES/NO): NO